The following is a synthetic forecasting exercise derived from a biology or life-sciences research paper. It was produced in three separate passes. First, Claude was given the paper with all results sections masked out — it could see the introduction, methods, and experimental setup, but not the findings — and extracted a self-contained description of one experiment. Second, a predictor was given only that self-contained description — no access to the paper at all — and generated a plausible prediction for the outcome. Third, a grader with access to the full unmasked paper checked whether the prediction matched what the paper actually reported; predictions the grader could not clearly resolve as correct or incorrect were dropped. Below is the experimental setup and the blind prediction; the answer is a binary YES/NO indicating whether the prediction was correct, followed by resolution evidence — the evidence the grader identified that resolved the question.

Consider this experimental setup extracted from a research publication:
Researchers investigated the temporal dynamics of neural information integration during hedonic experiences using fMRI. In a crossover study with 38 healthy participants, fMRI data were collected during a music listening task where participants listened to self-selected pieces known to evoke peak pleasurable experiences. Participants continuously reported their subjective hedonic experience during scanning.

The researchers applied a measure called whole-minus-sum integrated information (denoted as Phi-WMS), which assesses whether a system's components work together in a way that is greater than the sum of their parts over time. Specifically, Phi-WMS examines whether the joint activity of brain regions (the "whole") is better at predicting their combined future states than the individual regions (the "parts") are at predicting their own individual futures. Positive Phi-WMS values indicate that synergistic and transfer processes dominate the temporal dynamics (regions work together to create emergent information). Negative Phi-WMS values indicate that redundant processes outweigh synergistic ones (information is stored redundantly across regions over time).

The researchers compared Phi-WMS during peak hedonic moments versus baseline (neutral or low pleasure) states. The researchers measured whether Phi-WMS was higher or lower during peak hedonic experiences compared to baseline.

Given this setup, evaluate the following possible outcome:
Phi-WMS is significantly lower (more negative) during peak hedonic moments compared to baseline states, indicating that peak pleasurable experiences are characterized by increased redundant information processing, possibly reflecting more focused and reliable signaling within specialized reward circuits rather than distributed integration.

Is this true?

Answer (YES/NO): NO